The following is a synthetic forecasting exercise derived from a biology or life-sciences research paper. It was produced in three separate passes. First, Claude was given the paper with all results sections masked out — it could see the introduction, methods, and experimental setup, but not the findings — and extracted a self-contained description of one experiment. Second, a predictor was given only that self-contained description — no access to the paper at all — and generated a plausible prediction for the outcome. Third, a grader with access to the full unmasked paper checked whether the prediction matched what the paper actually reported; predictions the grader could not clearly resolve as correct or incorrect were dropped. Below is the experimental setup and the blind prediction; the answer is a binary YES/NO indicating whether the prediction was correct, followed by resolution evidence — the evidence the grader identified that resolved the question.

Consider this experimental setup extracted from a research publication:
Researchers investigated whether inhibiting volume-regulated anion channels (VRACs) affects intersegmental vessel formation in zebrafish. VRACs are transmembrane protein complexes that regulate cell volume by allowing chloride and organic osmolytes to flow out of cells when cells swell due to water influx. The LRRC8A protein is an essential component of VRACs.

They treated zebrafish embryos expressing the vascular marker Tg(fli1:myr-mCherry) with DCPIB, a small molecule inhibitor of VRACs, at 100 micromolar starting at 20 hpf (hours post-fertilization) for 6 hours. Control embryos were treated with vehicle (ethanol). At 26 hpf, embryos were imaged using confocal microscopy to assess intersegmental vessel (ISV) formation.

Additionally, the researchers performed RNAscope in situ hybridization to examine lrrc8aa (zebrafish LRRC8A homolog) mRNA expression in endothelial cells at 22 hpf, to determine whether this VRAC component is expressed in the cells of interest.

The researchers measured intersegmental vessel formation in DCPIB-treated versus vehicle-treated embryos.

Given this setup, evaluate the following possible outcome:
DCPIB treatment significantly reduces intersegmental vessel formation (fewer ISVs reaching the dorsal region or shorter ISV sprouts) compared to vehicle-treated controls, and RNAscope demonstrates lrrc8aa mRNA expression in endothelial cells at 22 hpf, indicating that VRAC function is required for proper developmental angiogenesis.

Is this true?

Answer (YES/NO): YES